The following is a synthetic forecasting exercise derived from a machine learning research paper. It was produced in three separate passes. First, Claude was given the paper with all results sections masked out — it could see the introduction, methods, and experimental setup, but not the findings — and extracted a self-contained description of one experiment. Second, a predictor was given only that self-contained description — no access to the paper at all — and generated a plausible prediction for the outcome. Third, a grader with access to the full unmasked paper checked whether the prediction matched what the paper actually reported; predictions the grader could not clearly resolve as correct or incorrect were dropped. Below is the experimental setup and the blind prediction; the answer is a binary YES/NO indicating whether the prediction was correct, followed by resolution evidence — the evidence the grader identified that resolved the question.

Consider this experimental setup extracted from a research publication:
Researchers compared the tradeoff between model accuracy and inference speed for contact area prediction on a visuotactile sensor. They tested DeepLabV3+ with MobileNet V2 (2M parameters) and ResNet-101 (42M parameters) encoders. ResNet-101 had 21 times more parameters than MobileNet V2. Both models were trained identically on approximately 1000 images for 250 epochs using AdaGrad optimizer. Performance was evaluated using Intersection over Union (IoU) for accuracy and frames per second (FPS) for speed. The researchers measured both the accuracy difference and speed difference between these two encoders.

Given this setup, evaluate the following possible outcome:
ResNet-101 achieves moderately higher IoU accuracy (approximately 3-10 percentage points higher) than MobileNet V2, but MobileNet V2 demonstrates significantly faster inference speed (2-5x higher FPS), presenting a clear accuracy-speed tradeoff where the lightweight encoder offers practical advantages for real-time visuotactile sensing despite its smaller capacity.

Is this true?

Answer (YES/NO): NO